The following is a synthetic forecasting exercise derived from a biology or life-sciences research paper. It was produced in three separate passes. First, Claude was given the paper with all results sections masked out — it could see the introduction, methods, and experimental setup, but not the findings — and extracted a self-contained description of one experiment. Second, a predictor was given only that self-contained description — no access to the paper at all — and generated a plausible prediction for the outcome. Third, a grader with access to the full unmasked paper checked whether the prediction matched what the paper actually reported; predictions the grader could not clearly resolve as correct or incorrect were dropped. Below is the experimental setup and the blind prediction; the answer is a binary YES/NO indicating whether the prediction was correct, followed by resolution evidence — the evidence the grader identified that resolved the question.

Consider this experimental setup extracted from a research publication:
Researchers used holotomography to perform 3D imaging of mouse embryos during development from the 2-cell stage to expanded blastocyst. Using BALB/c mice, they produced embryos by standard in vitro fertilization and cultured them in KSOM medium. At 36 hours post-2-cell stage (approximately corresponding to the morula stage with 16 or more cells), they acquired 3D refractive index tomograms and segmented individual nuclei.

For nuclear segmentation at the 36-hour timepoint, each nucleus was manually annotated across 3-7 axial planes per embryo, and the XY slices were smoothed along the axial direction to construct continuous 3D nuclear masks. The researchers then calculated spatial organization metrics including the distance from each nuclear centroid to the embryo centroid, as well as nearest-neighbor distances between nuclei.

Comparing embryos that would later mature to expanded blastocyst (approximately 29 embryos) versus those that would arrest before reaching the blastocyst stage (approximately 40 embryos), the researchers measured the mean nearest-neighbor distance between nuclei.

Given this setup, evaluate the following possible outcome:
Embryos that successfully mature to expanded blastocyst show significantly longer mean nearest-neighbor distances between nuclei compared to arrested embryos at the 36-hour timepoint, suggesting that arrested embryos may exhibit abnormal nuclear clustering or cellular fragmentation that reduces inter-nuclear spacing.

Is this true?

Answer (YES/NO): NO